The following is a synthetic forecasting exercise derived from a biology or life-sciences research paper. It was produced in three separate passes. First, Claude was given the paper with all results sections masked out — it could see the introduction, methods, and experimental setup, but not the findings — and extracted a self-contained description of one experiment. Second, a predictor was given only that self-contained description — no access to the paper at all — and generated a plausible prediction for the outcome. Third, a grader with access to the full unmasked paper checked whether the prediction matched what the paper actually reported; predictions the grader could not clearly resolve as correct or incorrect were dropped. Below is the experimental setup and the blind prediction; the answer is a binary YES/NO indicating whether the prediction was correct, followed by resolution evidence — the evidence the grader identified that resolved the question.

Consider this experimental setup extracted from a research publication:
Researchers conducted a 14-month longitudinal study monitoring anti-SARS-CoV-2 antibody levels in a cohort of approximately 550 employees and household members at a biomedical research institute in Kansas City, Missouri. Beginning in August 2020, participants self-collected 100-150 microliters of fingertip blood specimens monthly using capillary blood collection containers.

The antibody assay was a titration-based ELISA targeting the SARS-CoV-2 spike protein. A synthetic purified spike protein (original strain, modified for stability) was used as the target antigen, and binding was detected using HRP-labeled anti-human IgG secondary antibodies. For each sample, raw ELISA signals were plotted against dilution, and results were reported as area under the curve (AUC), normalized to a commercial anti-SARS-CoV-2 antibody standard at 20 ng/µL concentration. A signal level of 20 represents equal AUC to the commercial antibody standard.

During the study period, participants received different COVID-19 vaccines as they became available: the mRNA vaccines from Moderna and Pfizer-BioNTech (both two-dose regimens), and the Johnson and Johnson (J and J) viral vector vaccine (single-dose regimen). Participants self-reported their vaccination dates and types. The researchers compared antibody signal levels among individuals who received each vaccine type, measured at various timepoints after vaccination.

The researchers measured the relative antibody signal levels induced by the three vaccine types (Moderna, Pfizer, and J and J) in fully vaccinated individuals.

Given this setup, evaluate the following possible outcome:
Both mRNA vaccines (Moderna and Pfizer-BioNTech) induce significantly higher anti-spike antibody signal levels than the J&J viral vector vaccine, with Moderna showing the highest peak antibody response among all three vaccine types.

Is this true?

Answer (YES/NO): NO